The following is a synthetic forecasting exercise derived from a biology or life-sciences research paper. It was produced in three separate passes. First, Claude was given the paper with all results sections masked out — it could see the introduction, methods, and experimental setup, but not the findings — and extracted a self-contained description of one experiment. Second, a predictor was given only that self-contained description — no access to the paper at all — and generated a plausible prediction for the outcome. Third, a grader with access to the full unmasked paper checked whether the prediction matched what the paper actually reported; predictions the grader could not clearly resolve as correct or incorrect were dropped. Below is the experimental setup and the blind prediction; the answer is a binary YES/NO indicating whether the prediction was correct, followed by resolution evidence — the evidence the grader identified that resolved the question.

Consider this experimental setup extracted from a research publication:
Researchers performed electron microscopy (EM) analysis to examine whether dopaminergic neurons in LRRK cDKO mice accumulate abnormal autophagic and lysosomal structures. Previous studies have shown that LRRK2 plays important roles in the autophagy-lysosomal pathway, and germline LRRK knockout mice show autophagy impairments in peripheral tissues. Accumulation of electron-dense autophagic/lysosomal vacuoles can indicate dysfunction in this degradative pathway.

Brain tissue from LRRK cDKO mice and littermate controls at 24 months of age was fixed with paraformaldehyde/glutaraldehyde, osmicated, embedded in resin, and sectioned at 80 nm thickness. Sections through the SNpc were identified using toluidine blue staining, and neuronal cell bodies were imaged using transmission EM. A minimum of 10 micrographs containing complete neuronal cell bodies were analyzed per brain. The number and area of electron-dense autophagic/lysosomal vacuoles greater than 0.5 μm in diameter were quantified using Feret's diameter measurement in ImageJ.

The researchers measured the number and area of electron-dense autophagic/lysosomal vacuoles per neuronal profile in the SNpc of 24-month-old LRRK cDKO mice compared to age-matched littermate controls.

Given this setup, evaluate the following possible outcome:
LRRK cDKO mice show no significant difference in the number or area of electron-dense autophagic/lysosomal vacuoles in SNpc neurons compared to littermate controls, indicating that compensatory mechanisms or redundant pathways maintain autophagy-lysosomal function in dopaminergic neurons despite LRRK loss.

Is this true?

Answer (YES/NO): YES